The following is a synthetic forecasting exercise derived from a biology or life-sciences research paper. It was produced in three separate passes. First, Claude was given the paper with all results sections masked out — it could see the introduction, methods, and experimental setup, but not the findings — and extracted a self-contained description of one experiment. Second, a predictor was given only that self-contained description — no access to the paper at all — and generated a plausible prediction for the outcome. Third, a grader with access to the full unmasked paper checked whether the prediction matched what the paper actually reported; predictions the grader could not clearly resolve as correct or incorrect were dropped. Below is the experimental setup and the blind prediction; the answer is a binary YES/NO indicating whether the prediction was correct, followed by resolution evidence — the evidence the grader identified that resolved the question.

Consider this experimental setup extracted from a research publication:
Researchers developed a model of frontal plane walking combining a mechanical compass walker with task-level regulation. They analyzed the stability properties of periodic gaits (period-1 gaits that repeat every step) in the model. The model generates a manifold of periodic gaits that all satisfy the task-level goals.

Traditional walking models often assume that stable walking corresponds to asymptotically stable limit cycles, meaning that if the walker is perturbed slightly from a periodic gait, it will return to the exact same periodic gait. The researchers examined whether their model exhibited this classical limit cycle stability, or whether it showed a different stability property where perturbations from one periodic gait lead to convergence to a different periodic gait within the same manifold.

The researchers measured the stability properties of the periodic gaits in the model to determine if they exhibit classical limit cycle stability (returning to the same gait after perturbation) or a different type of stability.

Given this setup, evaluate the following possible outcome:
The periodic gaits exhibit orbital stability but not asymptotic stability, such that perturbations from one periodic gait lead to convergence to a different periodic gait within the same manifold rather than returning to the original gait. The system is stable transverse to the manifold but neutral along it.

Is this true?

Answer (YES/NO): YES